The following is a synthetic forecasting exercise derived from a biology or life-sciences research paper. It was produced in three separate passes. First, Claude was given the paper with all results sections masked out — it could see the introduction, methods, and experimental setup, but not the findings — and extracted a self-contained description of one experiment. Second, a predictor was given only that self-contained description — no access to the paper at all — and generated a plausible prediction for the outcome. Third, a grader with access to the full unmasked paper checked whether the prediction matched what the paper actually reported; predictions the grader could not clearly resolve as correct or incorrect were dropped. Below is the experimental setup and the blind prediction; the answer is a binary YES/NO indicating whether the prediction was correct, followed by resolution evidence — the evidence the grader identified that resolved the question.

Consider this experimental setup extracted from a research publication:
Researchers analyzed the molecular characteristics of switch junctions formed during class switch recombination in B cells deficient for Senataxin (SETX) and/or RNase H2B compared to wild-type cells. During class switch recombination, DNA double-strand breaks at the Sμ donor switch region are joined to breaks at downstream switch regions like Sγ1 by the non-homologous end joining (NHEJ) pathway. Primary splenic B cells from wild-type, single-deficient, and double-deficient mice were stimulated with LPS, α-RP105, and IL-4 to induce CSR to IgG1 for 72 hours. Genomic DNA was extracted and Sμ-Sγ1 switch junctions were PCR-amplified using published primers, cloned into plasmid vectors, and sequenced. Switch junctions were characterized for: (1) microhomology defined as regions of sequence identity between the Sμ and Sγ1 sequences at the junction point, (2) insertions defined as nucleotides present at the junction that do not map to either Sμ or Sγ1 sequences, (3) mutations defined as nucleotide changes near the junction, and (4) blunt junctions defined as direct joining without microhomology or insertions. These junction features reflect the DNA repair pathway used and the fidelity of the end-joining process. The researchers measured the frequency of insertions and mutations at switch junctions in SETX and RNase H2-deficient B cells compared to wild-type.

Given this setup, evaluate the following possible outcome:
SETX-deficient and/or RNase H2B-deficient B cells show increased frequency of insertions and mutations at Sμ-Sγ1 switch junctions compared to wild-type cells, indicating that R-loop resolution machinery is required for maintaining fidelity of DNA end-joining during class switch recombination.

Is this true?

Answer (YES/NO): YES